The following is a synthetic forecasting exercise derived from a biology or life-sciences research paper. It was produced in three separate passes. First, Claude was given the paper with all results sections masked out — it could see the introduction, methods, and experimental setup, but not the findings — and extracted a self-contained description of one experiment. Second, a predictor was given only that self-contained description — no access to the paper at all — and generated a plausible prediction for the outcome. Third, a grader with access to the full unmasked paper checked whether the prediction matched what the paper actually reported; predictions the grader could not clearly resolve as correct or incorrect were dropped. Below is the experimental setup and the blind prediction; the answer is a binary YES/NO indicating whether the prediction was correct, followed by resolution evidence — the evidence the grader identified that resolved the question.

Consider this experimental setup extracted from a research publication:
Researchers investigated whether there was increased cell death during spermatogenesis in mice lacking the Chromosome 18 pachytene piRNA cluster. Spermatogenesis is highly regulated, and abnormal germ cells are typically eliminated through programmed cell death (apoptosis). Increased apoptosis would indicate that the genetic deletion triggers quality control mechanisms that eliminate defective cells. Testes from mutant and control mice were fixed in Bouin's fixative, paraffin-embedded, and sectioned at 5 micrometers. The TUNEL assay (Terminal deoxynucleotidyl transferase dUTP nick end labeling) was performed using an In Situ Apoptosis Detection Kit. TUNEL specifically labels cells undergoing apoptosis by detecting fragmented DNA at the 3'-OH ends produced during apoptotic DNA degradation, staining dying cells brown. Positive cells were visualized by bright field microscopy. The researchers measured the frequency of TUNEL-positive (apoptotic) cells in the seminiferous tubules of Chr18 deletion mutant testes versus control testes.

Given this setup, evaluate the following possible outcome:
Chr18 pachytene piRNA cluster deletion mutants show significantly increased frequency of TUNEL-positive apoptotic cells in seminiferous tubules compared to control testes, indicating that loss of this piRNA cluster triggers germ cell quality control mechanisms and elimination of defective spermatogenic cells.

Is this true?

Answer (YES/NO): YES